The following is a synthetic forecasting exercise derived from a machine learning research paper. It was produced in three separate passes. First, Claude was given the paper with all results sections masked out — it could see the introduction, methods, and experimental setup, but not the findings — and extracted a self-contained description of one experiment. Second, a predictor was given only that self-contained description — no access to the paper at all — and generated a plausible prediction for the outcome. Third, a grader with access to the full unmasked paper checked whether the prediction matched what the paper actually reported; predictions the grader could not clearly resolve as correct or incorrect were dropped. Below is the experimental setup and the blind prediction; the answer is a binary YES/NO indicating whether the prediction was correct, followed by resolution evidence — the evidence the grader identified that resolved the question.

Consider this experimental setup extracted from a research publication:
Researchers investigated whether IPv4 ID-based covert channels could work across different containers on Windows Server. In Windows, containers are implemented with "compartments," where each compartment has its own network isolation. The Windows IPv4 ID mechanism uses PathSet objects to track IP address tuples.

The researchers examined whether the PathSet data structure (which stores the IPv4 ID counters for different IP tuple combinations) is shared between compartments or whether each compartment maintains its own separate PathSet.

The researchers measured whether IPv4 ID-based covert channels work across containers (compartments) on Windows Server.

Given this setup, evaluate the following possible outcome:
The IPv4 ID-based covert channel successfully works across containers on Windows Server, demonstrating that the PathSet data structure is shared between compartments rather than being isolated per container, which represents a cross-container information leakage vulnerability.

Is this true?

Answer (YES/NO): NO